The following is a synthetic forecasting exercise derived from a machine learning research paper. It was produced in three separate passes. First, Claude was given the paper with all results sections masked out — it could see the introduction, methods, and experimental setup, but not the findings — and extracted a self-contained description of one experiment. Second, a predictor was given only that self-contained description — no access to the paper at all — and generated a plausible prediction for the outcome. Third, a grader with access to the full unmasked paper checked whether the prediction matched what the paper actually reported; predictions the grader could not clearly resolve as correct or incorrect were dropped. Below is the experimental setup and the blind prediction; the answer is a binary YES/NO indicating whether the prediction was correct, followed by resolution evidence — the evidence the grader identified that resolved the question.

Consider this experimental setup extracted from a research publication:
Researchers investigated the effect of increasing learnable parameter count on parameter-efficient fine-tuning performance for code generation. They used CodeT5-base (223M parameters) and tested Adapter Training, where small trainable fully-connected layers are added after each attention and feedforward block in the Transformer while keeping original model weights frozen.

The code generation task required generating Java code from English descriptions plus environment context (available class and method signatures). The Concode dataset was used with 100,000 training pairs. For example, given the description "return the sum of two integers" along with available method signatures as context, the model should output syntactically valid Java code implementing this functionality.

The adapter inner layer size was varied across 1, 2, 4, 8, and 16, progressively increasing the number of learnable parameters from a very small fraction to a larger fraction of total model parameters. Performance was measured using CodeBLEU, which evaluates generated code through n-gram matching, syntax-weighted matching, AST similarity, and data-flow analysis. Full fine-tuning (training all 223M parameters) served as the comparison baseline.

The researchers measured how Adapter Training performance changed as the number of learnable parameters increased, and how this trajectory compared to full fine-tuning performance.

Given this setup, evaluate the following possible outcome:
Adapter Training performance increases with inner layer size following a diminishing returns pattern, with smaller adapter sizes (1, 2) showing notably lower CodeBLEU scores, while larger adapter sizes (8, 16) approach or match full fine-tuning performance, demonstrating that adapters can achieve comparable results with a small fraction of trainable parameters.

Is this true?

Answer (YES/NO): NO